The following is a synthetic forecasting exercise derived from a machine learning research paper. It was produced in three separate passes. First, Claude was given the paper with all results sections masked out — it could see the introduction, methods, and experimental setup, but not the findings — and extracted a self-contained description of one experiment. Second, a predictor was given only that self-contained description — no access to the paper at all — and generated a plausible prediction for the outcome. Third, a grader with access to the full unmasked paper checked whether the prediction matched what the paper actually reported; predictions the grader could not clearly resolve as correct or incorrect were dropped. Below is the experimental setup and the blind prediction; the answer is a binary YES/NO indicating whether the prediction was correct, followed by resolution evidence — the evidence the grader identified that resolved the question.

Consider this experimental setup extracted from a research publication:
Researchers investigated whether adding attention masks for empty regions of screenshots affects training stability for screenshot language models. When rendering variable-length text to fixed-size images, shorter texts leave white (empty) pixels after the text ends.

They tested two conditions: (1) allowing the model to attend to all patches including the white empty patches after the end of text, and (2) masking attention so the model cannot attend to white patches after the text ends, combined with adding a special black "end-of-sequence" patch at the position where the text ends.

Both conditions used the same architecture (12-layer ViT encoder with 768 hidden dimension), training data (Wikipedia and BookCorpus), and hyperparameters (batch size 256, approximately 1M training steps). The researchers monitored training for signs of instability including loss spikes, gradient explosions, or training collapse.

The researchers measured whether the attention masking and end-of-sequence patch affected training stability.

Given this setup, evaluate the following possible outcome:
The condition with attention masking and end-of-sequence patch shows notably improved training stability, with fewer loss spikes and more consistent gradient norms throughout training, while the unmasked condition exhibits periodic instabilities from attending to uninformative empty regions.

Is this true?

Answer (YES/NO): YES